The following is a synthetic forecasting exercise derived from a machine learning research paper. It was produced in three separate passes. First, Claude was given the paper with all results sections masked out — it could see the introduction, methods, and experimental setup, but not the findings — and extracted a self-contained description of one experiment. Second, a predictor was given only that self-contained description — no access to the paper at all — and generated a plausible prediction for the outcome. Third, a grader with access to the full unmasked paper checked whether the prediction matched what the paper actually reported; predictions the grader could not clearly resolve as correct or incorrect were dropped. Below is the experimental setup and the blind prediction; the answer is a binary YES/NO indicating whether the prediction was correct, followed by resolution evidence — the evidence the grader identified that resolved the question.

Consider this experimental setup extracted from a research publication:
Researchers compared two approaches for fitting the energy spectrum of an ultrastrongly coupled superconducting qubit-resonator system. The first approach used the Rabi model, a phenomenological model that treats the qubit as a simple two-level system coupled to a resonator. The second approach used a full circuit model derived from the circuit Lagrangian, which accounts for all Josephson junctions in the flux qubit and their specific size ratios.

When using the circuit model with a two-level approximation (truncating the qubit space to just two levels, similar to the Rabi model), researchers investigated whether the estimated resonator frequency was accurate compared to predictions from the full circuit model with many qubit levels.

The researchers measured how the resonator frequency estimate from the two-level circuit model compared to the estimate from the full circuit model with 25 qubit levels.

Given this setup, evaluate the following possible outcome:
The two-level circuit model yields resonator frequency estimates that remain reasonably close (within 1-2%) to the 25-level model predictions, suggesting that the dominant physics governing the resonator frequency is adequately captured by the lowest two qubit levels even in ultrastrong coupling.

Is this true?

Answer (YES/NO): NO